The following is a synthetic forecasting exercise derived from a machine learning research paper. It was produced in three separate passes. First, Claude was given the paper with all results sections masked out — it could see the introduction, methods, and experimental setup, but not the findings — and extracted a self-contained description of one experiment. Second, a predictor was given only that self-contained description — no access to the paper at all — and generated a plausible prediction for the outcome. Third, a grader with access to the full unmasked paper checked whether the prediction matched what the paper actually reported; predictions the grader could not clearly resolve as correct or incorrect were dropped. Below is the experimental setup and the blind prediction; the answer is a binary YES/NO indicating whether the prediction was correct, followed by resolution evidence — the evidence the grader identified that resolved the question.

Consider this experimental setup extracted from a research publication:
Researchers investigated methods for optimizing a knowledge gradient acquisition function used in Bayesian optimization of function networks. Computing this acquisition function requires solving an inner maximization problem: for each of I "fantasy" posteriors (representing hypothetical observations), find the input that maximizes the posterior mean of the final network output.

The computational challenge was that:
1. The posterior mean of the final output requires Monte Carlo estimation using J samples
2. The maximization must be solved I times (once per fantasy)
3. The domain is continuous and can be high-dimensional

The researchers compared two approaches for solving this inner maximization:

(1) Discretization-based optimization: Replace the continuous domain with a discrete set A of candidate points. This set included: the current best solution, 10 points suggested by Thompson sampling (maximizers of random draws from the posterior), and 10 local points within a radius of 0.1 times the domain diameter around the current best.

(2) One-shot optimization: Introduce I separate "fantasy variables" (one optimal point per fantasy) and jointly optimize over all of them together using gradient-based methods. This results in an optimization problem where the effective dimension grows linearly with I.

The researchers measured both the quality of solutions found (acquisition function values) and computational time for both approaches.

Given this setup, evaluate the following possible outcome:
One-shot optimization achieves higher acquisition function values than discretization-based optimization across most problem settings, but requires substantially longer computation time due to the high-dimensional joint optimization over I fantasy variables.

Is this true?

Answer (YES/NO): YES